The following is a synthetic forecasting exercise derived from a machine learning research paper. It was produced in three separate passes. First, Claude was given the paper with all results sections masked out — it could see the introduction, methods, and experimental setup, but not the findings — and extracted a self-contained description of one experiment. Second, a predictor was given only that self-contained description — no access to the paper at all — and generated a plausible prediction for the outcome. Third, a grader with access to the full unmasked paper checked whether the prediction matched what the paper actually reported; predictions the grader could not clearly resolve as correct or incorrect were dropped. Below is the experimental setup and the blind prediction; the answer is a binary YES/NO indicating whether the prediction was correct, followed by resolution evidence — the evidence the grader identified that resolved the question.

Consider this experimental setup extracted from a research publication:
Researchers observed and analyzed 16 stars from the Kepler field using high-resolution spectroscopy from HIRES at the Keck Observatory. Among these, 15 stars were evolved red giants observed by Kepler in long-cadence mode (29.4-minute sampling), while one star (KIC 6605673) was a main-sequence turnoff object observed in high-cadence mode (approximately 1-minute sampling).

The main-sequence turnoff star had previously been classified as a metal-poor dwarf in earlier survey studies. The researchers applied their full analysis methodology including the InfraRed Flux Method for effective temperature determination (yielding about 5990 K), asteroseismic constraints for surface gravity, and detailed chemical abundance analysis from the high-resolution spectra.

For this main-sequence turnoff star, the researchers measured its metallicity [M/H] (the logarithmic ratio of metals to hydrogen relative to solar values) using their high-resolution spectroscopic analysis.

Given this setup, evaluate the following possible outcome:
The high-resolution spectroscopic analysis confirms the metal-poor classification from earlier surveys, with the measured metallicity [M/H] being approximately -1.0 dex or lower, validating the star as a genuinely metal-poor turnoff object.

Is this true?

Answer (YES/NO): NO